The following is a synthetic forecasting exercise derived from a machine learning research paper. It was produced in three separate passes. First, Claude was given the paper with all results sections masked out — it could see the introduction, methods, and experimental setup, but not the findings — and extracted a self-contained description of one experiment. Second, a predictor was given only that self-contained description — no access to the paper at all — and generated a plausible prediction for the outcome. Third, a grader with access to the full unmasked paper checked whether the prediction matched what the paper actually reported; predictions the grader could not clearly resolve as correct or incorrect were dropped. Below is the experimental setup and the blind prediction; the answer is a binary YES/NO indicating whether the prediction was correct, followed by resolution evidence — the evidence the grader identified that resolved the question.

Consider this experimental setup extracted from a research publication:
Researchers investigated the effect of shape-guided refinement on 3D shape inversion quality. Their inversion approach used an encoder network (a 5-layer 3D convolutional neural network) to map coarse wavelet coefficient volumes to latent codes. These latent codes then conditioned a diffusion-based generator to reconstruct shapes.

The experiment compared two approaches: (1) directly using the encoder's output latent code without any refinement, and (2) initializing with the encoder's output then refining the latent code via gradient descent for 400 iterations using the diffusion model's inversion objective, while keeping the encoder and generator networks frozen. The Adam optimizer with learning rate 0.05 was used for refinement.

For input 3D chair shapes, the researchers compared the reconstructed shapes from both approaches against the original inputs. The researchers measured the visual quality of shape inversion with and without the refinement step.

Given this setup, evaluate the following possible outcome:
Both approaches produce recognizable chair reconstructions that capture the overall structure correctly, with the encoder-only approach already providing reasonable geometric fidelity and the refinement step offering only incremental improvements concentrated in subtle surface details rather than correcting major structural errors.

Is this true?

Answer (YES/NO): NO